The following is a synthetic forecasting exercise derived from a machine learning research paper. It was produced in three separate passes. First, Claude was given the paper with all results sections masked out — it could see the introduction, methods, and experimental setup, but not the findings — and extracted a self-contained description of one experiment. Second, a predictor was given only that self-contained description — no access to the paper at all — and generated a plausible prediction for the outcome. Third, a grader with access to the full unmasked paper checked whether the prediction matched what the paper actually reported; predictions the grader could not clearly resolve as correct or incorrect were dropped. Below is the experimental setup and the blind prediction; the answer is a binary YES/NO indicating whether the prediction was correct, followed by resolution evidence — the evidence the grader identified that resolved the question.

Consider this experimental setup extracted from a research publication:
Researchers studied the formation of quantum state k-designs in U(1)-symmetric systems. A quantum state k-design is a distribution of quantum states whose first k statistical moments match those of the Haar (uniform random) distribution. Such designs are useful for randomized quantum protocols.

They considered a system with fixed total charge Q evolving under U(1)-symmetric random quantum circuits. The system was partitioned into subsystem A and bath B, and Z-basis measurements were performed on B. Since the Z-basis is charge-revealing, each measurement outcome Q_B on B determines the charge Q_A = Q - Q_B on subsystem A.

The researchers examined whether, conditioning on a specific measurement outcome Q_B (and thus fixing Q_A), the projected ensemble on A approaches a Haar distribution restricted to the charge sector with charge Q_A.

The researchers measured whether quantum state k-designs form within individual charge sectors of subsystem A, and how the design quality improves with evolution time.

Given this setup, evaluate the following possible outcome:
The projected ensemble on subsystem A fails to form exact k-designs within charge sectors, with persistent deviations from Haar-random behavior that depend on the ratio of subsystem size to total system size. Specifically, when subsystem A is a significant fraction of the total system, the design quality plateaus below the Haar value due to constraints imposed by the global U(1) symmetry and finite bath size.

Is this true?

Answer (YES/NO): NO